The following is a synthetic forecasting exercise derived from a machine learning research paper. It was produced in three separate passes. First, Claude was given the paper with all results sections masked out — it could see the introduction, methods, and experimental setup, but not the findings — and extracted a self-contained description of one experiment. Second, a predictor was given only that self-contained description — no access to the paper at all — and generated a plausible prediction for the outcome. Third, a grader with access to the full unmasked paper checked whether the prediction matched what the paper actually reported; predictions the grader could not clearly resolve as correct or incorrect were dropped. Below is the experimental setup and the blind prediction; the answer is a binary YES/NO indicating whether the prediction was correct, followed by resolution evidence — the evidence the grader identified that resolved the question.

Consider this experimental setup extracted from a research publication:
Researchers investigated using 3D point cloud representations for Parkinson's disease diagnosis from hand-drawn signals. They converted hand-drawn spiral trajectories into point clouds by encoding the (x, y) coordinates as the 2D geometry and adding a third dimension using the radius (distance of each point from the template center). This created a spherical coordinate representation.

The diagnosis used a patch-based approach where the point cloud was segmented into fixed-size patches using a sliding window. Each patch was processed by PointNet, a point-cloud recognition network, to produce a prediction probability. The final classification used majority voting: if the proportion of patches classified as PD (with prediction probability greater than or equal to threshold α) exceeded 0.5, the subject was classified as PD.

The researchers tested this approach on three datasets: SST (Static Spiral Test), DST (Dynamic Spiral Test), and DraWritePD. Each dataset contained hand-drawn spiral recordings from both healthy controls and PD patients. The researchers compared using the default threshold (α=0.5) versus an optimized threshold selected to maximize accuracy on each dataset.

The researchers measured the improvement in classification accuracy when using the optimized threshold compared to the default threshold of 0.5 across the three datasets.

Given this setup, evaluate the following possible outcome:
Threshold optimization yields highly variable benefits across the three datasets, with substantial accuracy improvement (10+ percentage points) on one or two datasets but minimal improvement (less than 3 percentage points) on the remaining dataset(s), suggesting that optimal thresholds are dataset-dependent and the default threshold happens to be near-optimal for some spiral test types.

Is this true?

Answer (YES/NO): NO